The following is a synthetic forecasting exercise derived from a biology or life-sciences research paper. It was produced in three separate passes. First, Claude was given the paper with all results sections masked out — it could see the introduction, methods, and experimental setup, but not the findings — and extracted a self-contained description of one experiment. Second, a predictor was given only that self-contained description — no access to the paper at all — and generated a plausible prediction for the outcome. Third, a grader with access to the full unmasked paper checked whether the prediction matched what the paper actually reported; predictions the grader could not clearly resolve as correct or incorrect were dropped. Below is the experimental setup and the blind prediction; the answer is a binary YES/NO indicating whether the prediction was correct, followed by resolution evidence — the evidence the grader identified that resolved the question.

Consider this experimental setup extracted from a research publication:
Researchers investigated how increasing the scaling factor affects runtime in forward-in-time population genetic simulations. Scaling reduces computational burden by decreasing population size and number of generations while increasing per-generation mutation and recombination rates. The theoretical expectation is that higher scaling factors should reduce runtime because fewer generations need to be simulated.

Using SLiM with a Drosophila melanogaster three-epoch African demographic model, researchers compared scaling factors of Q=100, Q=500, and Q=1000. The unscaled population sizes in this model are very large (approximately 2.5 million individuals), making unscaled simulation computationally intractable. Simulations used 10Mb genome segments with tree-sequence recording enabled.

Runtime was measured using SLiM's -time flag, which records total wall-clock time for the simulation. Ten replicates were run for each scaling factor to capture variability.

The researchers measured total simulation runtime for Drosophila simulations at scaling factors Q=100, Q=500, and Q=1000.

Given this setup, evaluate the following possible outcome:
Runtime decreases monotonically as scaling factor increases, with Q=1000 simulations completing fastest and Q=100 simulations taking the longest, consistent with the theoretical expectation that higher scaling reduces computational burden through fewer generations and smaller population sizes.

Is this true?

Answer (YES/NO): YES